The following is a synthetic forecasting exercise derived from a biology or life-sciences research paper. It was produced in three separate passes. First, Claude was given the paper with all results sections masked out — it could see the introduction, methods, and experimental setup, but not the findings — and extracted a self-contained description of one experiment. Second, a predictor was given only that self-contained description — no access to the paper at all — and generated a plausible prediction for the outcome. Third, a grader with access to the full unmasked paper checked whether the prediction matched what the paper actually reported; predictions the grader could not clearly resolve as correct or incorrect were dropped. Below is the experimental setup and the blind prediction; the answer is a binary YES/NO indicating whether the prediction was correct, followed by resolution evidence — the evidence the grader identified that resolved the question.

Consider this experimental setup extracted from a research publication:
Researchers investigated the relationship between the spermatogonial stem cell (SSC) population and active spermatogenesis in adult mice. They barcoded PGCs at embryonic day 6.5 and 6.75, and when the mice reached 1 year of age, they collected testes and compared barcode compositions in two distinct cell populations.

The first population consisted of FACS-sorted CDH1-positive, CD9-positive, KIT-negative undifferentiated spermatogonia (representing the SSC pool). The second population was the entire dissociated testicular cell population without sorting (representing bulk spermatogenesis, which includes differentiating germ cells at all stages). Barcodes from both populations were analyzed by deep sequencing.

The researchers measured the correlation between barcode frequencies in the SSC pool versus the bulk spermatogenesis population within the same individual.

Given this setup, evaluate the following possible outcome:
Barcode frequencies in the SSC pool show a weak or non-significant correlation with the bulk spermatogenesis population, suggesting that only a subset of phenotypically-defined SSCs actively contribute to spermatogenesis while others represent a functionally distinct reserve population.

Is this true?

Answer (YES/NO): NO